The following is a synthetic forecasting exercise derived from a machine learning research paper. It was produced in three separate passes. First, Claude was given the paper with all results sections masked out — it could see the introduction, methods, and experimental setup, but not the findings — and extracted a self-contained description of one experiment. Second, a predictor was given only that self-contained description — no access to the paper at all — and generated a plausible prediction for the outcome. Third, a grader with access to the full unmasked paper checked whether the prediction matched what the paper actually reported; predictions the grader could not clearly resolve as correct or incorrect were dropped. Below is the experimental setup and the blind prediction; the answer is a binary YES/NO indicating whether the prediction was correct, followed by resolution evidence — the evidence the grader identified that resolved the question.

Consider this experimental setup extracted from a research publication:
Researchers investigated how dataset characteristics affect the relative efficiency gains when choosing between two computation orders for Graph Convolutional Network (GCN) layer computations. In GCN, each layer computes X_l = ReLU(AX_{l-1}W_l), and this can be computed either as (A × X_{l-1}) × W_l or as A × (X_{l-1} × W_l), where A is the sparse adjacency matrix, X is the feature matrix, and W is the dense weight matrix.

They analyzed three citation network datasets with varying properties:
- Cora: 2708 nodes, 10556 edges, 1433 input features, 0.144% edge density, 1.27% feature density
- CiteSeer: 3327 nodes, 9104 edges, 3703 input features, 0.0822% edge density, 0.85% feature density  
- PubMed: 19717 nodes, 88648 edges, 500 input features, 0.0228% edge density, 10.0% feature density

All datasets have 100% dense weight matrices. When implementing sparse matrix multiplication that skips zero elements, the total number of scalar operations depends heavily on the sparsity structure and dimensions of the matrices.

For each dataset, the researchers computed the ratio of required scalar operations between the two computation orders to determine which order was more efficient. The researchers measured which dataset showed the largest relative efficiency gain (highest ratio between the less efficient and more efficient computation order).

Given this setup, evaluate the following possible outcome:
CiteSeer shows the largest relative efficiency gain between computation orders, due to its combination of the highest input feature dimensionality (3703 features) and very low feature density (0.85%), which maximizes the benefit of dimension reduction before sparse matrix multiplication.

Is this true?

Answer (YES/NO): YES